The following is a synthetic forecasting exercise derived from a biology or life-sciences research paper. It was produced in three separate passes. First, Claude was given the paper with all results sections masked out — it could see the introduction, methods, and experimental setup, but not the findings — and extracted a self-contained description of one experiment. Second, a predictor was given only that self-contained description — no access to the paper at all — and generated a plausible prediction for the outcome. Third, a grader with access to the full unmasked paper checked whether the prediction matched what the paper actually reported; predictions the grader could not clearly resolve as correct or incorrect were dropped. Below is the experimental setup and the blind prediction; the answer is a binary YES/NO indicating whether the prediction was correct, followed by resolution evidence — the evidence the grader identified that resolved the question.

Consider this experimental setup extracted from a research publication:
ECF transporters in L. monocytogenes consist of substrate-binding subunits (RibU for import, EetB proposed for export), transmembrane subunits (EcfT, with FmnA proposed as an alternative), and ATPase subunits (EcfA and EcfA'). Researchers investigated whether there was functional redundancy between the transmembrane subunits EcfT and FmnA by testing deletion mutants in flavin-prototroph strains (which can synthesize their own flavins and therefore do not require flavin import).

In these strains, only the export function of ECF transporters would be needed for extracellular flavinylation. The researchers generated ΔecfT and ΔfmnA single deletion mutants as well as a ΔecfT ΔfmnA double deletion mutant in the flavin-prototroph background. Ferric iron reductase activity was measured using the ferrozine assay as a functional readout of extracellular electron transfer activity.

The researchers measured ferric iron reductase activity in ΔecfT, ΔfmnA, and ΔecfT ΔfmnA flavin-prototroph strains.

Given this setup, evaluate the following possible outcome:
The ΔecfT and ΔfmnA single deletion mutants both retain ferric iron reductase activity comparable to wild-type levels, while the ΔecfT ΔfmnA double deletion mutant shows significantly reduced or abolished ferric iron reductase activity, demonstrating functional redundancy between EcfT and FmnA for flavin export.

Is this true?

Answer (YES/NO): NO